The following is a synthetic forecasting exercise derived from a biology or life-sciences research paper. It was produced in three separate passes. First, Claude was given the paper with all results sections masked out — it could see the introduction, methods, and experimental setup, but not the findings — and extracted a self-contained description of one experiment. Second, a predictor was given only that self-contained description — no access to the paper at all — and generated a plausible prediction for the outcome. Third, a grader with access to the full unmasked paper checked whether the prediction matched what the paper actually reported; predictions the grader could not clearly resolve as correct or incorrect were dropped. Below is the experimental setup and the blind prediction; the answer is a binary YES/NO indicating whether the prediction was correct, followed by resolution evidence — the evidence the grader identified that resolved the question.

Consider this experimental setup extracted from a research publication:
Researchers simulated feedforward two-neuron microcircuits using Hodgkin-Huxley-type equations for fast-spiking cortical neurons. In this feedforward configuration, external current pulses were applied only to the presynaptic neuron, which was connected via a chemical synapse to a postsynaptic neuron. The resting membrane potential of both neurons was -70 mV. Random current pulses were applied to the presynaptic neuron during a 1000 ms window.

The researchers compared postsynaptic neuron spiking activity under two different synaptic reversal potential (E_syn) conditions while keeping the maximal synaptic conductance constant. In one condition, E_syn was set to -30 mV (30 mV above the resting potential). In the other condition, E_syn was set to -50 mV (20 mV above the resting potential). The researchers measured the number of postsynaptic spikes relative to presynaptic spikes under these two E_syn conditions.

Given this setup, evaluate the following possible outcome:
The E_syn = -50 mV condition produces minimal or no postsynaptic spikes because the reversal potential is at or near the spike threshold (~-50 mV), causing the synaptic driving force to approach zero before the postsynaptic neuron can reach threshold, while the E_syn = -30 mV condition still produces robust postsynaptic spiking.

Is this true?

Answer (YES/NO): NO